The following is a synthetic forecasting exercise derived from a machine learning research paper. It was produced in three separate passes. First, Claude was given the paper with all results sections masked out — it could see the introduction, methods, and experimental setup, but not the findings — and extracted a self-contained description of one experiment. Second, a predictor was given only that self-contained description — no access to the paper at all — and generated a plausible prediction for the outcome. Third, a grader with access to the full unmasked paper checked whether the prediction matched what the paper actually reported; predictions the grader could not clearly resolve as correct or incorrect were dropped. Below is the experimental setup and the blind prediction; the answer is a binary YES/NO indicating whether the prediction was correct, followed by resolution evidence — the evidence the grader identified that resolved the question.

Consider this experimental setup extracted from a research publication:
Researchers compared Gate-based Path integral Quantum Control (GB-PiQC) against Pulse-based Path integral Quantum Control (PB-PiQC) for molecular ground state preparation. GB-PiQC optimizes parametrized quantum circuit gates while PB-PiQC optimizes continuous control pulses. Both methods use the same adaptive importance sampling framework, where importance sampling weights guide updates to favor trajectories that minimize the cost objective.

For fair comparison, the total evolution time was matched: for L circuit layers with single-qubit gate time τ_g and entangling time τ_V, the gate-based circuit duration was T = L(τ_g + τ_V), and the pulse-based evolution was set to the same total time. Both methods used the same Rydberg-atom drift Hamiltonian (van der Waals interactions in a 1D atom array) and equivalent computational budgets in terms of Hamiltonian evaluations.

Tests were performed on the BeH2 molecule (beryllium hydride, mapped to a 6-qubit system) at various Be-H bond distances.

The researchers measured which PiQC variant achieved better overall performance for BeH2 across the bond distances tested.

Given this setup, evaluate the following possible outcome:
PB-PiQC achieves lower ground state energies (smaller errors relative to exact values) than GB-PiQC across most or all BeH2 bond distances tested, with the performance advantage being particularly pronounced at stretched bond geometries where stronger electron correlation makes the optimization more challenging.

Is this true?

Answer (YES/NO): NO